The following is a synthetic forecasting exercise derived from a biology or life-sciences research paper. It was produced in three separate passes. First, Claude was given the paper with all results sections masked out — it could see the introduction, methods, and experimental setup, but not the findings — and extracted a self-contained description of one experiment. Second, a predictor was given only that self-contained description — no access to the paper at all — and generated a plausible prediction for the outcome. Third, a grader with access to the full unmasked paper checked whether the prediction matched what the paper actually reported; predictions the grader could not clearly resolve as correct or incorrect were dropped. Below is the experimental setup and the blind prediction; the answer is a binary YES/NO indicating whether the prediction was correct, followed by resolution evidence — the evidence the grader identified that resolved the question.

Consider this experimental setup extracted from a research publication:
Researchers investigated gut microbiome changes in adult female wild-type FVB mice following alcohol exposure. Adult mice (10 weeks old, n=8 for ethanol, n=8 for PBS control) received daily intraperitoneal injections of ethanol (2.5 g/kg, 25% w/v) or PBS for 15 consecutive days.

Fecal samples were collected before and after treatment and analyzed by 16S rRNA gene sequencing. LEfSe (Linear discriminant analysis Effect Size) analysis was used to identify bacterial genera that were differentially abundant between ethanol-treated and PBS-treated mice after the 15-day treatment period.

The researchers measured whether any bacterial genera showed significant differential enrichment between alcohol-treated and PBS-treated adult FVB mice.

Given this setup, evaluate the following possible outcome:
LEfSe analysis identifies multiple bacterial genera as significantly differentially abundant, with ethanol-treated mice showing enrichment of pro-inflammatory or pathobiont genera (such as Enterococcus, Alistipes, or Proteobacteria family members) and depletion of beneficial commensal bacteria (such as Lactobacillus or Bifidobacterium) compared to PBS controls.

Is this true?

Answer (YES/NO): NO